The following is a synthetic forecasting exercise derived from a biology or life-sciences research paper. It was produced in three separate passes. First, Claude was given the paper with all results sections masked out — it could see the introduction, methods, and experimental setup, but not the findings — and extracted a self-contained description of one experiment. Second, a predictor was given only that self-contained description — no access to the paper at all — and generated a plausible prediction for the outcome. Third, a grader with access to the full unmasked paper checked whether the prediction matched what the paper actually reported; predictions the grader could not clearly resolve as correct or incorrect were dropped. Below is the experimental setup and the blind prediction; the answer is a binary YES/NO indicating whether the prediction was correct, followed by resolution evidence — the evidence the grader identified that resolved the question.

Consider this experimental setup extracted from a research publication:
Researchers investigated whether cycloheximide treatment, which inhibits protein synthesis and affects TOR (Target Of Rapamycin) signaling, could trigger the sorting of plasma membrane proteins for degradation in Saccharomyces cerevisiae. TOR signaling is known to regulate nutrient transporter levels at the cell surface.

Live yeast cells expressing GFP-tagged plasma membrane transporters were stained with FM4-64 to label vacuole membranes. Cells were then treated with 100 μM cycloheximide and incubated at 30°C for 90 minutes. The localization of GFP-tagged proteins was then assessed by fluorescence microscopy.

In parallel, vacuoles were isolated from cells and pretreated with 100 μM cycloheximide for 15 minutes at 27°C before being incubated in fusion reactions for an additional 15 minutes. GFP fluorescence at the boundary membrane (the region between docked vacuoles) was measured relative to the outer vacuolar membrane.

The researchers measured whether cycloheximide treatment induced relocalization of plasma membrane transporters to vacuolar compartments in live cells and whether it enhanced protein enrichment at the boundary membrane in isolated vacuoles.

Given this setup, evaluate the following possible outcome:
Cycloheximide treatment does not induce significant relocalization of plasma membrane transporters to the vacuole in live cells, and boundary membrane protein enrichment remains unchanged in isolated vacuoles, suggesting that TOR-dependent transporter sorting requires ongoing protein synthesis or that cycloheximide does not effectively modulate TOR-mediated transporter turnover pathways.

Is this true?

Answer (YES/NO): NO